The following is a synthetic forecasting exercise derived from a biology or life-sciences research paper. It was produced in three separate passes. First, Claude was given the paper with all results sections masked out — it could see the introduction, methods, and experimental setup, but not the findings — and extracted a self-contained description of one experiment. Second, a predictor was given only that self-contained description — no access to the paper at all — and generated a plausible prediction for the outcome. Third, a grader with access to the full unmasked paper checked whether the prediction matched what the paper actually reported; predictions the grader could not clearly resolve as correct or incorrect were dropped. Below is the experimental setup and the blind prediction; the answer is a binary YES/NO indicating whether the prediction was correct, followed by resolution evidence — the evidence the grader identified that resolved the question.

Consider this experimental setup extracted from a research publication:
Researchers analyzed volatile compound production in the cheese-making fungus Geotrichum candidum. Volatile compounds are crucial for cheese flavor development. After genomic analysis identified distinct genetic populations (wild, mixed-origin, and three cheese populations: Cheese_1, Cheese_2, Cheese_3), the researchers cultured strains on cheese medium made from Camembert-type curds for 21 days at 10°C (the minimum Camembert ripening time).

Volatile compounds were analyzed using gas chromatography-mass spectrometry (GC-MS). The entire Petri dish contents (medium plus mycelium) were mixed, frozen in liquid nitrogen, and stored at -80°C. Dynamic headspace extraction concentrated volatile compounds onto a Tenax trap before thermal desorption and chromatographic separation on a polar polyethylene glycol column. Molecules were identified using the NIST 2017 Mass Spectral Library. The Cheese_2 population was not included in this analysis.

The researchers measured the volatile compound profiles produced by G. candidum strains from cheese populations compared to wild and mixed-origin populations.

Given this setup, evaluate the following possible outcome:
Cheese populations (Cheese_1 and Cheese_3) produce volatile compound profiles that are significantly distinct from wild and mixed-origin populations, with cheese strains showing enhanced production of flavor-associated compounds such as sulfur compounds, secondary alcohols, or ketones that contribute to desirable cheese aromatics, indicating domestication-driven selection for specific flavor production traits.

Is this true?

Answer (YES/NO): YES